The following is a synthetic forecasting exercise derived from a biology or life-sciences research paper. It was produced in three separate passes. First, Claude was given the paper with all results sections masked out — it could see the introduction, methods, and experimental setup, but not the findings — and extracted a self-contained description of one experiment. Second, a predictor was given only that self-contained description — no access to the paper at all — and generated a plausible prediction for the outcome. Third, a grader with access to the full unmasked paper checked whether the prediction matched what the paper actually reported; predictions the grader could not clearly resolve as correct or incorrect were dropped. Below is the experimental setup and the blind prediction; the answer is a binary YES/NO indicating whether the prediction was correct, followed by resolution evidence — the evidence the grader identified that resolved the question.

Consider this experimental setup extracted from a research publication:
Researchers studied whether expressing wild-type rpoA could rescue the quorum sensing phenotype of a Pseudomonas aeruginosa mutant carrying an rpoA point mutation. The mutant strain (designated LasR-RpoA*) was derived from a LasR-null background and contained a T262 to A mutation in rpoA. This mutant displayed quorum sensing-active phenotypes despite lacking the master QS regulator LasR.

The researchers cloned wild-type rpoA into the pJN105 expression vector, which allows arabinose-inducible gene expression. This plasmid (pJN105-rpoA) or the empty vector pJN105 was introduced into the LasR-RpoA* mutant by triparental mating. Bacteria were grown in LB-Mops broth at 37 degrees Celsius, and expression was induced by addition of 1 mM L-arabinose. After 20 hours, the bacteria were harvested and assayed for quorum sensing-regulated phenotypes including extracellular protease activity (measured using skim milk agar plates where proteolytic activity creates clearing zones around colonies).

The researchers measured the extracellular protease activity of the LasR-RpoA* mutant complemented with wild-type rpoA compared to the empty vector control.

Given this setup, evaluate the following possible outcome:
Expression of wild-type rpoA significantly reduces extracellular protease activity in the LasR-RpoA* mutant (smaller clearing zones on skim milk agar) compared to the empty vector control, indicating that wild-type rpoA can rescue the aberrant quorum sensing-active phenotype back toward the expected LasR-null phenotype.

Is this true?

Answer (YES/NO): YES